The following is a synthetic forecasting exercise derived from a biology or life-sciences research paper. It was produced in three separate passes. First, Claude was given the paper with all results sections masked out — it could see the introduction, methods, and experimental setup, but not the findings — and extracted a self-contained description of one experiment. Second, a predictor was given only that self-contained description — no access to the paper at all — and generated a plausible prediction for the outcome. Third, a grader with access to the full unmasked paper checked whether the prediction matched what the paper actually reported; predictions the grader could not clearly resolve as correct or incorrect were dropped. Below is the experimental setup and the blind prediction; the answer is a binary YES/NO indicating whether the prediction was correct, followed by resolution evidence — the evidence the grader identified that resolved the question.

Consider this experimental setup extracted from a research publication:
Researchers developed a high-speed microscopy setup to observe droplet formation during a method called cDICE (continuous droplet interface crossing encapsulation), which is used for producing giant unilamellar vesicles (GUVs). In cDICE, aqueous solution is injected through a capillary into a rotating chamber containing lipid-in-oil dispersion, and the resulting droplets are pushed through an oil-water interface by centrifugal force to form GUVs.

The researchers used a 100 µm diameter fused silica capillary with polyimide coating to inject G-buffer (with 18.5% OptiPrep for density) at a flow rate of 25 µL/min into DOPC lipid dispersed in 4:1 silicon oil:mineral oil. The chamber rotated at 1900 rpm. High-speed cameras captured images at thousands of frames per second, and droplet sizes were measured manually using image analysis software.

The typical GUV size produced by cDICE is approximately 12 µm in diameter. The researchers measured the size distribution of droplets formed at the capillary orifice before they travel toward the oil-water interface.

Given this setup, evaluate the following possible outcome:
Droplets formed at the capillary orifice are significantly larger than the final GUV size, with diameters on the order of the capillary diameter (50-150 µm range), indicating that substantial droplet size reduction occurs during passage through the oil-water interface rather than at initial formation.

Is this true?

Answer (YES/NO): NO